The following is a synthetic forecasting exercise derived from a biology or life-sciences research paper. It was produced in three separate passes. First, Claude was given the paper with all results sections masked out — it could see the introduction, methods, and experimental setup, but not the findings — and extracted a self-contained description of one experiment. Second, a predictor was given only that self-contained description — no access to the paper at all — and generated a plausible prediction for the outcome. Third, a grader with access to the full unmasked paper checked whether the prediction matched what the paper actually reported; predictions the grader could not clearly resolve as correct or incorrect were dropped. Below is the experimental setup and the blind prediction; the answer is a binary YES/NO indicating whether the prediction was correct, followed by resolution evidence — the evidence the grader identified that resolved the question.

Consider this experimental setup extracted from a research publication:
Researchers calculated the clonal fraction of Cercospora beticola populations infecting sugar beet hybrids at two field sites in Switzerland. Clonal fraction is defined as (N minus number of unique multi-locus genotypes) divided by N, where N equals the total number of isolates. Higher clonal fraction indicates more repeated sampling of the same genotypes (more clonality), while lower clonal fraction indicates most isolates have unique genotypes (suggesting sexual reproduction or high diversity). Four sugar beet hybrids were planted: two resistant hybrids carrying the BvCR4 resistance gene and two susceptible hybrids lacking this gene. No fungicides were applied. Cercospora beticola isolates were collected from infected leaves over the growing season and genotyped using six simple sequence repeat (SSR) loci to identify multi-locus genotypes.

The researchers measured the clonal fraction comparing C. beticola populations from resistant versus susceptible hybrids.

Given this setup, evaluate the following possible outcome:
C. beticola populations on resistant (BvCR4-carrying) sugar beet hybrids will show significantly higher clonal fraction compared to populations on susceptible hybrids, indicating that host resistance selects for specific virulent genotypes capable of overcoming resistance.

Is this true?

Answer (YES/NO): NO